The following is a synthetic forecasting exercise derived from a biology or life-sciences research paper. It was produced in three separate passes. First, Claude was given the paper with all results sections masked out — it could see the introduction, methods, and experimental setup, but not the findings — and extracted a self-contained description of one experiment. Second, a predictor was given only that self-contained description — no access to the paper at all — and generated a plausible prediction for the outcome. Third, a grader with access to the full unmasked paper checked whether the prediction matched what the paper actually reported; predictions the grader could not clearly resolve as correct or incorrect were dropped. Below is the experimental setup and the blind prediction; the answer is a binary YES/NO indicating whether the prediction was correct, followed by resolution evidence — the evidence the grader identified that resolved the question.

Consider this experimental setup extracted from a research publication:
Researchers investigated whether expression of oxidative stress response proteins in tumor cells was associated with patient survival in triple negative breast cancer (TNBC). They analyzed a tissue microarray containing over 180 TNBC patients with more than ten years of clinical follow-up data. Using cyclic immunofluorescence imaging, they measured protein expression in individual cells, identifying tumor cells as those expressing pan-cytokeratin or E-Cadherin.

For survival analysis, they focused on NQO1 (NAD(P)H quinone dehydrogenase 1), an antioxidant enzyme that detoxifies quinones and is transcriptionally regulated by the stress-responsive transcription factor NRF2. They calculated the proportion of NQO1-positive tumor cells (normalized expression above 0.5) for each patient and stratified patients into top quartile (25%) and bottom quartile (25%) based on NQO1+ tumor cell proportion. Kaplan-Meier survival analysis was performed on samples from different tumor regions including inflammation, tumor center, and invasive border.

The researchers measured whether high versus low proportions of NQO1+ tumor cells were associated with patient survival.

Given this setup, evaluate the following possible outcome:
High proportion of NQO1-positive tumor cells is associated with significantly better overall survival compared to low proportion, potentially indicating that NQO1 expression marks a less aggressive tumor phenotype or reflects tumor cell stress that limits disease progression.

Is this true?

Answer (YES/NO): NO